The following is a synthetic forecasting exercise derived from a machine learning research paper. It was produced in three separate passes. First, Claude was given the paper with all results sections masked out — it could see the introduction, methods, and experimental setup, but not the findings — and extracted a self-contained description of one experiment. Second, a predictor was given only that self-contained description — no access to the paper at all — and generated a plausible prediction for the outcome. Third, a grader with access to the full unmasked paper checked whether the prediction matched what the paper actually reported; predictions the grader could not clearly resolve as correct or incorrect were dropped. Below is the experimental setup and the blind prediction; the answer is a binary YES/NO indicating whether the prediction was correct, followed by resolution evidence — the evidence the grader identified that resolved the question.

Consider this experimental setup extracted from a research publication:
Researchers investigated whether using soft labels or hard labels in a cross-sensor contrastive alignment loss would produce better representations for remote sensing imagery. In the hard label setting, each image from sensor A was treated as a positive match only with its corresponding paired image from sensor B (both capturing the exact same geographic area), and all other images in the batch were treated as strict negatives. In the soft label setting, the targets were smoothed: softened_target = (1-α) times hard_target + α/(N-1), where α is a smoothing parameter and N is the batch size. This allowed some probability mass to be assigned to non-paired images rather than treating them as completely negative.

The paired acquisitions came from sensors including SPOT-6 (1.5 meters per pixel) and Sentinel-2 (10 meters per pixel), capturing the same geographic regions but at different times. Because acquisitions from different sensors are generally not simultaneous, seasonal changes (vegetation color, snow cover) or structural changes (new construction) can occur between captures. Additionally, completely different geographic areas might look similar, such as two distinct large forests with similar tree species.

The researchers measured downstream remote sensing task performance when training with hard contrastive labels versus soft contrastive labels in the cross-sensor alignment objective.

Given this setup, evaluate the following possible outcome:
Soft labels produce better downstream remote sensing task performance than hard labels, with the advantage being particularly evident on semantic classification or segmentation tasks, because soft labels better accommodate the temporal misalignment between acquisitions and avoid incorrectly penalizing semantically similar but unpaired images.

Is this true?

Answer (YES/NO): NO